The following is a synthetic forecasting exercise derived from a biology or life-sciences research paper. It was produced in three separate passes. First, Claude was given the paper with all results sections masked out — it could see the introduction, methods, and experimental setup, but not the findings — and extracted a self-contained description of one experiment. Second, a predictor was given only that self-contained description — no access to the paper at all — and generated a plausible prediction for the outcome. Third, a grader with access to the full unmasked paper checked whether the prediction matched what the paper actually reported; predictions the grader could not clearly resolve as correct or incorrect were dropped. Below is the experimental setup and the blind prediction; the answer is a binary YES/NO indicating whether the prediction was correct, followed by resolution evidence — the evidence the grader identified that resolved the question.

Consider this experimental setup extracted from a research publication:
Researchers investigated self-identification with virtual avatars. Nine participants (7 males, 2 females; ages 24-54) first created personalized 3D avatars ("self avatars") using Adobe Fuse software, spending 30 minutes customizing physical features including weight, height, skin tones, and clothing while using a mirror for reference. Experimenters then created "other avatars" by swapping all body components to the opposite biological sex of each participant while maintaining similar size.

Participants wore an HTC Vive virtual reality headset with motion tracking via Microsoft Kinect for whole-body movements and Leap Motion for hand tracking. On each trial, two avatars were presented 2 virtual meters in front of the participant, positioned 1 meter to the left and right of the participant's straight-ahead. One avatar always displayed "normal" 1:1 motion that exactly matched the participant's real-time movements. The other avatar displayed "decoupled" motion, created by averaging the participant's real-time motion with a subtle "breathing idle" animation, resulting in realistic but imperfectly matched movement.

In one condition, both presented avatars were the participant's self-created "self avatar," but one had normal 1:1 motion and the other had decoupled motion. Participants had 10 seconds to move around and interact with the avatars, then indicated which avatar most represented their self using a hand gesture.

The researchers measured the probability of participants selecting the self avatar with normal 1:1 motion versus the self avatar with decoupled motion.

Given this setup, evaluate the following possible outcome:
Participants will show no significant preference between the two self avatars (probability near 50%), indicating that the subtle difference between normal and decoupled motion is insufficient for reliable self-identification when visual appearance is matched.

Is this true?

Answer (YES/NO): YES